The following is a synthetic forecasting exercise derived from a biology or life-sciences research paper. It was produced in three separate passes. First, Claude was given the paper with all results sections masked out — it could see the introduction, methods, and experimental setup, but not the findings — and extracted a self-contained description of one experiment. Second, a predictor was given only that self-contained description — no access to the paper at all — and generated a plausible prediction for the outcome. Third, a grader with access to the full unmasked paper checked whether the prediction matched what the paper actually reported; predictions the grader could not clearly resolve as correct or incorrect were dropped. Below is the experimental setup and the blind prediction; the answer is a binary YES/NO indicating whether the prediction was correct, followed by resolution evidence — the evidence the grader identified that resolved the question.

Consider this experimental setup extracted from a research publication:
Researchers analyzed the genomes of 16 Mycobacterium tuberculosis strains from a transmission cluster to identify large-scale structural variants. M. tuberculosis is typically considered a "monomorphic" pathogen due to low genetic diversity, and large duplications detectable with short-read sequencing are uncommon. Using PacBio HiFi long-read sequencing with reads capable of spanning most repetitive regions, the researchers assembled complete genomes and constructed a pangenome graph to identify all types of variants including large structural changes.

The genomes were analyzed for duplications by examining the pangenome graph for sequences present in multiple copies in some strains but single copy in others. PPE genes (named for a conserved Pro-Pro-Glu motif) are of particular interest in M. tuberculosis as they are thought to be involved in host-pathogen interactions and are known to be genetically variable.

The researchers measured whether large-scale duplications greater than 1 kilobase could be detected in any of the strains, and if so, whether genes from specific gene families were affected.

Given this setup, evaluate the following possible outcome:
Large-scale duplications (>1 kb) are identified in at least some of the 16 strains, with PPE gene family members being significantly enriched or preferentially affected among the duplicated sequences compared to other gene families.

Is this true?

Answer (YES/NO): YES